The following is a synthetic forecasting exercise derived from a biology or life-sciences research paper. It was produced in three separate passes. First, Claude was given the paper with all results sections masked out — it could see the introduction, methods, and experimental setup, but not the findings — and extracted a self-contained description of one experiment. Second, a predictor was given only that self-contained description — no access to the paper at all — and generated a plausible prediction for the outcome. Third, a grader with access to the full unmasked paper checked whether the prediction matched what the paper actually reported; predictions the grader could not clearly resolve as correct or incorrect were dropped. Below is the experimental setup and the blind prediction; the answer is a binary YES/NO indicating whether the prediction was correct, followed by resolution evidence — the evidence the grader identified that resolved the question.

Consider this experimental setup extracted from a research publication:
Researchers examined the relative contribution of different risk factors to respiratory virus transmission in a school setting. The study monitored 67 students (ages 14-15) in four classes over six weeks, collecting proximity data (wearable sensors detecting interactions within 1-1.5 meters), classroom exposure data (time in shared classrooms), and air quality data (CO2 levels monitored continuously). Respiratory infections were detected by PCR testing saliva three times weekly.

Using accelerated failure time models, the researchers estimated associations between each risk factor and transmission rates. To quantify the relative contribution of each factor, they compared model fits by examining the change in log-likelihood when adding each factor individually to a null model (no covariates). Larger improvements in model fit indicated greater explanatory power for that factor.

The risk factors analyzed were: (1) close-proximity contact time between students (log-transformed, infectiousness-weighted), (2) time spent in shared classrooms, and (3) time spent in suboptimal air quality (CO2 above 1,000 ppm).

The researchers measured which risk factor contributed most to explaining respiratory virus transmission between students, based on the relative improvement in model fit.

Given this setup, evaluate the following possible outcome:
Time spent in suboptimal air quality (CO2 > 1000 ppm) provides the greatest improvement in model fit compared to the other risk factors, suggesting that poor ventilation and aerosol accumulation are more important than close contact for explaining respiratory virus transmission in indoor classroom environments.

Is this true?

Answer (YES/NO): NO